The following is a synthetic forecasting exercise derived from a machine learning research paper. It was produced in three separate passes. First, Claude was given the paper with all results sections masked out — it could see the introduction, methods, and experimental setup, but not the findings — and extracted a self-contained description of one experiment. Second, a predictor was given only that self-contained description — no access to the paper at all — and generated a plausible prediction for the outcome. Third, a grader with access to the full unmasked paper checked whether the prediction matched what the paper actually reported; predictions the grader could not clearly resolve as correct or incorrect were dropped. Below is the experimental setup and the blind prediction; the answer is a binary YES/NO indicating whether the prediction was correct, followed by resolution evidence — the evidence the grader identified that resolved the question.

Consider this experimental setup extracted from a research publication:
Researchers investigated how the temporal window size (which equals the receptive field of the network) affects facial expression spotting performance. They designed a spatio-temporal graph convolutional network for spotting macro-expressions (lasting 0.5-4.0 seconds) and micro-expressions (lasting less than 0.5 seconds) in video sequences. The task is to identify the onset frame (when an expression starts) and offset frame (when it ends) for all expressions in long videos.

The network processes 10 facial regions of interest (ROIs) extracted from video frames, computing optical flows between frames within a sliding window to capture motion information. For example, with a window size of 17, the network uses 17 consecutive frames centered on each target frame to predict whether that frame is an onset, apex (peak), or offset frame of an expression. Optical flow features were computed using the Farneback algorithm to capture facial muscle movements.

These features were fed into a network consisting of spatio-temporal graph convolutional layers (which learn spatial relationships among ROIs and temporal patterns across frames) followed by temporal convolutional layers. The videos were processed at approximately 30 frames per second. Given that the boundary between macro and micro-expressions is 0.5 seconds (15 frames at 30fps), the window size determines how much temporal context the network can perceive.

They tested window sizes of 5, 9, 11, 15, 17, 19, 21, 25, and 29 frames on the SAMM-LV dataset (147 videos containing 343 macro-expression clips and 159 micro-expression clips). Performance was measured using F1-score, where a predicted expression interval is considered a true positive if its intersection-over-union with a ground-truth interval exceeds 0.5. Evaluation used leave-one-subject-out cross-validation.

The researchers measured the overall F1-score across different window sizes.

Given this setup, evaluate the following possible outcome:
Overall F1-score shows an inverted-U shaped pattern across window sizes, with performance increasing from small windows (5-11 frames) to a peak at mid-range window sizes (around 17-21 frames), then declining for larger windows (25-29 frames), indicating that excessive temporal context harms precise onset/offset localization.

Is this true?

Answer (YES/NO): YES